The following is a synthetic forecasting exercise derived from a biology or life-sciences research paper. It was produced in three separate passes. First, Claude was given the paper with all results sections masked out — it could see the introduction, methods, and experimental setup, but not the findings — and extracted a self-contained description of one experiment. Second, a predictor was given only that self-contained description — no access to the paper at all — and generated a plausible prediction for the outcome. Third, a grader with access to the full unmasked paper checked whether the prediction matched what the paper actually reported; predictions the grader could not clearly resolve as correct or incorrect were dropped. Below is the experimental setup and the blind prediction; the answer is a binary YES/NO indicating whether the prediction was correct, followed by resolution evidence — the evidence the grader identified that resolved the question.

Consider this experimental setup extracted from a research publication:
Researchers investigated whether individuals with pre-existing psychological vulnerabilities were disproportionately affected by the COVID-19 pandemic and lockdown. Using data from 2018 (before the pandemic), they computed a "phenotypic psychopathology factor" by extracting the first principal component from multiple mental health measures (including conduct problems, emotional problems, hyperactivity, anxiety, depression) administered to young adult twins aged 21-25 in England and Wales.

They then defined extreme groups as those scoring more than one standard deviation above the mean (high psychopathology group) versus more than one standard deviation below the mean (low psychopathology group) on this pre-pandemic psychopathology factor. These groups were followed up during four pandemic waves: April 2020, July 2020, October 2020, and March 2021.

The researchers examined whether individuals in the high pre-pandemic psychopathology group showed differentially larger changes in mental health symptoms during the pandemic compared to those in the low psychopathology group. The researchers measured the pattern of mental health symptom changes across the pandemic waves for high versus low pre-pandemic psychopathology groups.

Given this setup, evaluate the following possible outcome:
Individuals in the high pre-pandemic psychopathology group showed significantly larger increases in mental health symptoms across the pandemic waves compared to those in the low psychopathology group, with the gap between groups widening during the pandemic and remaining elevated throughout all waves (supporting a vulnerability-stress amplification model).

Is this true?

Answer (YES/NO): NO